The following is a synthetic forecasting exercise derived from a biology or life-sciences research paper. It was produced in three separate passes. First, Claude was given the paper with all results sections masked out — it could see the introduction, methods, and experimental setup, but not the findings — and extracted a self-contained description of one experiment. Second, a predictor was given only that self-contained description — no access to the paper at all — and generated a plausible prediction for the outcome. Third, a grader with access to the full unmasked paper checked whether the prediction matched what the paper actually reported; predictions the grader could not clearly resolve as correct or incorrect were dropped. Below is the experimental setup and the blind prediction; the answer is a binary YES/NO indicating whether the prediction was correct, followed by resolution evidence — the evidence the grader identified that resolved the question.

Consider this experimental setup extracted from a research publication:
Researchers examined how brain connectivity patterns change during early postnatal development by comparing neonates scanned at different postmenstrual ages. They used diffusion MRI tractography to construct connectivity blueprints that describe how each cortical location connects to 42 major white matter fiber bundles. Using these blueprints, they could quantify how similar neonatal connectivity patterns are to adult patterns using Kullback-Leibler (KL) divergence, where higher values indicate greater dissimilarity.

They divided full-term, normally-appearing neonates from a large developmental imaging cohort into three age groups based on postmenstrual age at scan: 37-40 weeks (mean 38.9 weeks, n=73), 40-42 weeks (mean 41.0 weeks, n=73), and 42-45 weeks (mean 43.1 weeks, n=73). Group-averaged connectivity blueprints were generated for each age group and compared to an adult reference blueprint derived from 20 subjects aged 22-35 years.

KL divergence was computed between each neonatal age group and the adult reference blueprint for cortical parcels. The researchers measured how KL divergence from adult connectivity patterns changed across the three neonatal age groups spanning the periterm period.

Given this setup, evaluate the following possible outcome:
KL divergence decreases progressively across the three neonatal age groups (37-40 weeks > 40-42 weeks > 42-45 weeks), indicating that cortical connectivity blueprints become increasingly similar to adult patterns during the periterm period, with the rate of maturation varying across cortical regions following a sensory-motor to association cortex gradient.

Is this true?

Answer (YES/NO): YES